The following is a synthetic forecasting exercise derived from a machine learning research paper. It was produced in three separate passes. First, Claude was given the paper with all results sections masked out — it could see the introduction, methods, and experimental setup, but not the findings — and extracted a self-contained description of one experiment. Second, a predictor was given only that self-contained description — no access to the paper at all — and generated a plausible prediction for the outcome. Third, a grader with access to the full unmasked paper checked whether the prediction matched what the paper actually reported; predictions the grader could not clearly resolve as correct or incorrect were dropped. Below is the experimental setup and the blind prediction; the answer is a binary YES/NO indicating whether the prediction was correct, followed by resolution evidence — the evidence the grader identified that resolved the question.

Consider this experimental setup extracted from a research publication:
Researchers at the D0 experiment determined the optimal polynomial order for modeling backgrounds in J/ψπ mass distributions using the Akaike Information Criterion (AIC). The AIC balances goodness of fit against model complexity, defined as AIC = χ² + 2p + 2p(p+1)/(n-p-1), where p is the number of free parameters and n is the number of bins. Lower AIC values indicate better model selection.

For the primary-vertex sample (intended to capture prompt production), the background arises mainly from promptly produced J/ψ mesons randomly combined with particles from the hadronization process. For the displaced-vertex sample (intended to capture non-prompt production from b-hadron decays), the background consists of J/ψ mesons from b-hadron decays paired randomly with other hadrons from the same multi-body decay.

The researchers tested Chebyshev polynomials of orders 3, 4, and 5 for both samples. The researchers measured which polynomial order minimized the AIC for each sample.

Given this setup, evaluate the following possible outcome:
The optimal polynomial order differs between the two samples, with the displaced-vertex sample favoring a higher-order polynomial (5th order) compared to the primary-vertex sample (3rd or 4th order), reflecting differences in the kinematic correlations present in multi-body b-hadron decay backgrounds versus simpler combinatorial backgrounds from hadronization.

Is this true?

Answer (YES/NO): NO